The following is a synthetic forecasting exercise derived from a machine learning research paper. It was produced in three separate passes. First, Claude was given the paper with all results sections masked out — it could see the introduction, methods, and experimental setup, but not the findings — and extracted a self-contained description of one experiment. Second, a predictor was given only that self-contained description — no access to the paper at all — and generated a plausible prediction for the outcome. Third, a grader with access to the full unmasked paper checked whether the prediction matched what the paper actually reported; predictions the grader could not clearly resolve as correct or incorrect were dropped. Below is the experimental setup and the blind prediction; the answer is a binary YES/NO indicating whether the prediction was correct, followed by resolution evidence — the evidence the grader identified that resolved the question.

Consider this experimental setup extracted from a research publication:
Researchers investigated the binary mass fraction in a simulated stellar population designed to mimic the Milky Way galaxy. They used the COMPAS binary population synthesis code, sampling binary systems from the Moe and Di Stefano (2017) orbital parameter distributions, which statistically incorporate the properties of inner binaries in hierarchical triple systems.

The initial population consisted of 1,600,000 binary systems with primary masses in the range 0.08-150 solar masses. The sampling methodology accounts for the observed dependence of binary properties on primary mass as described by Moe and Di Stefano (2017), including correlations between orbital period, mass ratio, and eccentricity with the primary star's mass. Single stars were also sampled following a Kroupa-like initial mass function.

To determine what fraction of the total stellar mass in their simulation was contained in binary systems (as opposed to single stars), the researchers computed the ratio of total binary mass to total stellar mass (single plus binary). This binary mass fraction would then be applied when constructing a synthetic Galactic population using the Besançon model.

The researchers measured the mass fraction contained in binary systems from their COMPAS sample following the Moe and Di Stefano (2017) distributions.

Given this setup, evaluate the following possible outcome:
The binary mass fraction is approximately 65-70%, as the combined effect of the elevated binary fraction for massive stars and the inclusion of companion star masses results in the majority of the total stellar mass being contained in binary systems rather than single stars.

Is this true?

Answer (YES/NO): YES